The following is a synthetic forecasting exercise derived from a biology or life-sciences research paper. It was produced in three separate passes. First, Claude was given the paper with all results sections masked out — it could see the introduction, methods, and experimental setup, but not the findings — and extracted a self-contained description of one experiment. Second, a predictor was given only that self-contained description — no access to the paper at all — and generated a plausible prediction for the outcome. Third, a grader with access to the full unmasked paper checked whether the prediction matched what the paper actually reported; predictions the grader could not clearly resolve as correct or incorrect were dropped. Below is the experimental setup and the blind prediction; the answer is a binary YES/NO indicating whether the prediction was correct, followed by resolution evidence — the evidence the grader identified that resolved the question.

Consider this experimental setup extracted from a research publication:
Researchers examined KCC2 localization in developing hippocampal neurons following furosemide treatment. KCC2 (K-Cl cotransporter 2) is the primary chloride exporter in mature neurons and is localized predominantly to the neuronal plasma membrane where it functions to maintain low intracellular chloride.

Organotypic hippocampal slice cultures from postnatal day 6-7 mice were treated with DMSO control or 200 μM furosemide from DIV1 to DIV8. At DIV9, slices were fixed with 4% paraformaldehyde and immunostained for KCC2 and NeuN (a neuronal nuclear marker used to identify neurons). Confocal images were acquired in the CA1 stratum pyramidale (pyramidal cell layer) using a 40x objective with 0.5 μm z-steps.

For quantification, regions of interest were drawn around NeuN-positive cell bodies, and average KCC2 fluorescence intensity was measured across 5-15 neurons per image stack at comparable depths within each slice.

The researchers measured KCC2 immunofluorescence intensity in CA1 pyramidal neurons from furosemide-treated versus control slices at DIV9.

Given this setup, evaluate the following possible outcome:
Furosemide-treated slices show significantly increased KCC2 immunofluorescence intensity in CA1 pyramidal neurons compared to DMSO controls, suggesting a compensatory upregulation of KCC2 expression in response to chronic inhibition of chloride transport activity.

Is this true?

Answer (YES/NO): NO